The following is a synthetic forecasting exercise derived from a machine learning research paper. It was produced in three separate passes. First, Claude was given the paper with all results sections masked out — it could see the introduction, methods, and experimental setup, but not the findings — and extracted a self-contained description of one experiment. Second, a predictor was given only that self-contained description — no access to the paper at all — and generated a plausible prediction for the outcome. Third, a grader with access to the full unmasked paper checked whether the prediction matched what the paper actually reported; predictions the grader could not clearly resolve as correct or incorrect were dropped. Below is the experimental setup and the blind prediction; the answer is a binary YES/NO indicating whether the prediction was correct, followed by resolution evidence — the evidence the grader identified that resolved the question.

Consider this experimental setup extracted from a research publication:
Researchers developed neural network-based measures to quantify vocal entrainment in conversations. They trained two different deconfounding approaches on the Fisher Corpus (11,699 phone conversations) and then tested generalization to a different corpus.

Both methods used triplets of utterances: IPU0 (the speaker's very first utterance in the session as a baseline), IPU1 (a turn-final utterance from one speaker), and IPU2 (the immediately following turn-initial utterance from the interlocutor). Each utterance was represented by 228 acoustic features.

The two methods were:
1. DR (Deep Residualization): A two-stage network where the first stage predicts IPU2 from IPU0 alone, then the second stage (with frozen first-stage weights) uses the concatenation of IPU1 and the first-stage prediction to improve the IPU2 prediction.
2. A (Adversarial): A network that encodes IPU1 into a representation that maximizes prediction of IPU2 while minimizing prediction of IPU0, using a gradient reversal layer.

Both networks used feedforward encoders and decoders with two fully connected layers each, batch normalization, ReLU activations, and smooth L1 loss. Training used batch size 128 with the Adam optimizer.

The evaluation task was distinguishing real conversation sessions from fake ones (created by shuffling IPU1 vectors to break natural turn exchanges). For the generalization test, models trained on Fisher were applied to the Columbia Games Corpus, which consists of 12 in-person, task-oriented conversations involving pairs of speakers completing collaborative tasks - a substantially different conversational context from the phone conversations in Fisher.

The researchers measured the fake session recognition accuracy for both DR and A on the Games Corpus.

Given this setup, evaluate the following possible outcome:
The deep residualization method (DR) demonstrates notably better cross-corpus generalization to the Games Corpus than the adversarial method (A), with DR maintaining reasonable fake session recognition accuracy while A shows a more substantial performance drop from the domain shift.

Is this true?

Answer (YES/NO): NO